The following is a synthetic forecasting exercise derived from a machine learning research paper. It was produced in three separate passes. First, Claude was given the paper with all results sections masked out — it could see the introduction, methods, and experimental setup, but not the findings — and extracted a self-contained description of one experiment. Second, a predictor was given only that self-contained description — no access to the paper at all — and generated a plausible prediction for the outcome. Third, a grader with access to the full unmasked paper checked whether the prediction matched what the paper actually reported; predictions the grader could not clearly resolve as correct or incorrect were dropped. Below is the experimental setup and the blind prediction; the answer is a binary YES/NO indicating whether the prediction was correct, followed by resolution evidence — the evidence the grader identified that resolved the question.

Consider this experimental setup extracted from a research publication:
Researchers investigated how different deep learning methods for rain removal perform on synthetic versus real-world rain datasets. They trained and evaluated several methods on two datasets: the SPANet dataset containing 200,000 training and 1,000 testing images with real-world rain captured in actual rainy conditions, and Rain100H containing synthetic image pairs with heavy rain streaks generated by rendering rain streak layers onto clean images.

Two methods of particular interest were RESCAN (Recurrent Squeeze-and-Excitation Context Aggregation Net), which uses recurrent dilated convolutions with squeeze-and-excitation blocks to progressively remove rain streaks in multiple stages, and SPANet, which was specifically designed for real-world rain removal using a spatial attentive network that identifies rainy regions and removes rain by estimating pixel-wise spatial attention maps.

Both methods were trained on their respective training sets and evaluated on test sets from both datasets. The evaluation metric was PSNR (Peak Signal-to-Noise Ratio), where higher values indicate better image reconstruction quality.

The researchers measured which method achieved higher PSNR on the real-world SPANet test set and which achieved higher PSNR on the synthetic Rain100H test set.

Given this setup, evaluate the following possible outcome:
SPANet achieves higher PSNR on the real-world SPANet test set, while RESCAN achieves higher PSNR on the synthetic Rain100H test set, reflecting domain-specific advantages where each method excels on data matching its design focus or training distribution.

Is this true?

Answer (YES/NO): YES